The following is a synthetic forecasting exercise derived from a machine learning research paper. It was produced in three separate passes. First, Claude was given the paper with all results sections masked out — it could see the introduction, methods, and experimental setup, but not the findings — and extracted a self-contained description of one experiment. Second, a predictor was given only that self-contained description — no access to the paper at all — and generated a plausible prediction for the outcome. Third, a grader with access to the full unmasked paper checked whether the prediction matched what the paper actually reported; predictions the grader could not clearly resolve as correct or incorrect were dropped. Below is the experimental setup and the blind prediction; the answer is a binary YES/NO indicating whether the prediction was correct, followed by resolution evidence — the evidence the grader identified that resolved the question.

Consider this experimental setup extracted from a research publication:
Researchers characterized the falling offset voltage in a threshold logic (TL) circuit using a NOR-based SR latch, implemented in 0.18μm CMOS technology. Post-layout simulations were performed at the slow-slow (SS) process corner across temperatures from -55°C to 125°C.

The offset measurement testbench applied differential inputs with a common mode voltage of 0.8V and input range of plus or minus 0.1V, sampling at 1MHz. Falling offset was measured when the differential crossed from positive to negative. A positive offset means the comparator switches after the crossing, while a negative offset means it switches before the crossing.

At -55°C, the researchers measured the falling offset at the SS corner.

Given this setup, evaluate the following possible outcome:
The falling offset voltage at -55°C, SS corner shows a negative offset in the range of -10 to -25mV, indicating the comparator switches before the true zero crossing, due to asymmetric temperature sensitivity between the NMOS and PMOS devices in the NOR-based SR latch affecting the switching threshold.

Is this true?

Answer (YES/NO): NO